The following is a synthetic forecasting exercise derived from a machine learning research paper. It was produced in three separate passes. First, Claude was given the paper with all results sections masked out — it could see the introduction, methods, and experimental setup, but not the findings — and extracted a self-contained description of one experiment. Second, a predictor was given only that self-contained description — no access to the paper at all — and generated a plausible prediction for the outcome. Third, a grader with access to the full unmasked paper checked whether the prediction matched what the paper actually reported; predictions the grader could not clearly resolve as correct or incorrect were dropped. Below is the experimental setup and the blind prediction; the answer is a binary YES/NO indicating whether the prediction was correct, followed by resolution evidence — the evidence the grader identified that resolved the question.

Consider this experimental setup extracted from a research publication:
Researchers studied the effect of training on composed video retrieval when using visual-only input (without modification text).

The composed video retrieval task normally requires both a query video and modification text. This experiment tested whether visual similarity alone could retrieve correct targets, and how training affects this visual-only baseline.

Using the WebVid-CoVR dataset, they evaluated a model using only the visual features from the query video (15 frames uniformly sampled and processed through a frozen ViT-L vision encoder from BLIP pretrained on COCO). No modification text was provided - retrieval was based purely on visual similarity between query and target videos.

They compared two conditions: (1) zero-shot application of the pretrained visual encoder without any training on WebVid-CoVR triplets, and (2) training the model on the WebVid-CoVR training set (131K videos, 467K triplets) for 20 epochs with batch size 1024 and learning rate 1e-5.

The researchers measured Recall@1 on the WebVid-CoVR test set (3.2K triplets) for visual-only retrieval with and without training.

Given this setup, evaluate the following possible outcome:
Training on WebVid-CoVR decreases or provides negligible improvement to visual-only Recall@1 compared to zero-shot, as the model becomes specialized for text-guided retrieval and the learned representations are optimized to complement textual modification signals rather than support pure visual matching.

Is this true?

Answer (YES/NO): NO